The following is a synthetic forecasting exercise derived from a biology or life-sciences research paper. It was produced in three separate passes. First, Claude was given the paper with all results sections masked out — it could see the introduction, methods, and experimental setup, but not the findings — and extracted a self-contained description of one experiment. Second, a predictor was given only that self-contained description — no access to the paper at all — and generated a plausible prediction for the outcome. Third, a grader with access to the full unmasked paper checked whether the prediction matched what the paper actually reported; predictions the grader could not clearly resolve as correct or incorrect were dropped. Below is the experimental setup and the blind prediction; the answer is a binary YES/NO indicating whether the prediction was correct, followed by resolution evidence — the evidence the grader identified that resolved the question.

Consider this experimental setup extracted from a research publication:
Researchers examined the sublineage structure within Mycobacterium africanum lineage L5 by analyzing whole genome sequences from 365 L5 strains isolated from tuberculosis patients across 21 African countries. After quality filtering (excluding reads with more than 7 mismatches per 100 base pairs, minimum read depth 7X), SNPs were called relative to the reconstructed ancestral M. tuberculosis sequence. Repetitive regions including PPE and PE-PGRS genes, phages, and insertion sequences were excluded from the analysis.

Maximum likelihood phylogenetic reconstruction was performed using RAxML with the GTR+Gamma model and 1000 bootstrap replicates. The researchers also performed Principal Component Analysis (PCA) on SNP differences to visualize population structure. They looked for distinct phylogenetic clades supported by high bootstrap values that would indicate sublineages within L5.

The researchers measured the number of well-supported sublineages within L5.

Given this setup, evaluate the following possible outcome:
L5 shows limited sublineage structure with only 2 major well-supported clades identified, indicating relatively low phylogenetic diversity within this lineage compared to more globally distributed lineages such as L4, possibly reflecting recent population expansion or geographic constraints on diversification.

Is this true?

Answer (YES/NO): NO